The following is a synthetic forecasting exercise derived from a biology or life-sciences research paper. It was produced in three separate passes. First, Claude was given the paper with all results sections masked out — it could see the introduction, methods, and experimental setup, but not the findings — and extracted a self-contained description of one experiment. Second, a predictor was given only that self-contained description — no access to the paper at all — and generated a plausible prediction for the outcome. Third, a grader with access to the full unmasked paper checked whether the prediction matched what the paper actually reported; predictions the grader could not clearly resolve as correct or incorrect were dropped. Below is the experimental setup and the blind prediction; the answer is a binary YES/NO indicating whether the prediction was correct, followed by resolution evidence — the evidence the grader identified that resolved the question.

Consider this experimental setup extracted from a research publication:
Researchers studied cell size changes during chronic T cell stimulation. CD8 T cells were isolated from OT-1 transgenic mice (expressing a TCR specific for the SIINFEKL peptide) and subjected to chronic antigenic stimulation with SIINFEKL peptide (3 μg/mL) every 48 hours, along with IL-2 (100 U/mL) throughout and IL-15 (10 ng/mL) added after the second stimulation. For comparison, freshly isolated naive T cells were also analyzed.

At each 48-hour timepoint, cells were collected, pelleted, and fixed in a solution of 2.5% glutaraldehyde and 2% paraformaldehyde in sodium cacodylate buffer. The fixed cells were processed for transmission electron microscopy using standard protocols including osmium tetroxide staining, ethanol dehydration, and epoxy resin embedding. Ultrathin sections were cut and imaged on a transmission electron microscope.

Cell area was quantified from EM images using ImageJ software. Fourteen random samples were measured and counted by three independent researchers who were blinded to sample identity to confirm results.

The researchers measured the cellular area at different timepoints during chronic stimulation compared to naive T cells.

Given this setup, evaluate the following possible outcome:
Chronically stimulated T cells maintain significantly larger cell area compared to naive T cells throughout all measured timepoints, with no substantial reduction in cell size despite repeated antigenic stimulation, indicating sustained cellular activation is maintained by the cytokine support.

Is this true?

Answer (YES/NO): NO